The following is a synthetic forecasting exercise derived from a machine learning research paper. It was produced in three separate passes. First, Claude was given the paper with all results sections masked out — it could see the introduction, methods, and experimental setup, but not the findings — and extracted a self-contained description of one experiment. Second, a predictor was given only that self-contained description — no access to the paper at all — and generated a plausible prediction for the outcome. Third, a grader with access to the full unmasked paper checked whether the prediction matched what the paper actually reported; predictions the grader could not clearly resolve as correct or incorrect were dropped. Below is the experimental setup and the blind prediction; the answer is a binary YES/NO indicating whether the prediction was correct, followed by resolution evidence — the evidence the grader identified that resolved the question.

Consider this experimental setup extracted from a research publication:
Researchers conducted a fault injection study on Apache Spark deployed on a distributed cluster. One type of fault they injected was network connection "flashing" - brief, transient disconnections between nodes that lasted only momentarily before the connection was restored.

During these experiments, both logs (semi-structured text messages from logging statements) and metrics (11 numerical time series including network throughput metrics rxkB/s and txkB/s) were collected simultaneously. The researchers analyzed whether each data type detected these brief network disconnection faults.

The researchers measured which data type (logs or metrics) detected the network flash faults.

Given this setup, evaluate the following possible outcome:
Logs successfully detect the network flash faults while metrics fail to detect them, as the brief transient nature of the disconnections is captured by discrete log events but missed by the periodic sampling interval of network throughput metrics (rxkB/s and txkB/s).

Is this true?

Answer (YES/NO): NO